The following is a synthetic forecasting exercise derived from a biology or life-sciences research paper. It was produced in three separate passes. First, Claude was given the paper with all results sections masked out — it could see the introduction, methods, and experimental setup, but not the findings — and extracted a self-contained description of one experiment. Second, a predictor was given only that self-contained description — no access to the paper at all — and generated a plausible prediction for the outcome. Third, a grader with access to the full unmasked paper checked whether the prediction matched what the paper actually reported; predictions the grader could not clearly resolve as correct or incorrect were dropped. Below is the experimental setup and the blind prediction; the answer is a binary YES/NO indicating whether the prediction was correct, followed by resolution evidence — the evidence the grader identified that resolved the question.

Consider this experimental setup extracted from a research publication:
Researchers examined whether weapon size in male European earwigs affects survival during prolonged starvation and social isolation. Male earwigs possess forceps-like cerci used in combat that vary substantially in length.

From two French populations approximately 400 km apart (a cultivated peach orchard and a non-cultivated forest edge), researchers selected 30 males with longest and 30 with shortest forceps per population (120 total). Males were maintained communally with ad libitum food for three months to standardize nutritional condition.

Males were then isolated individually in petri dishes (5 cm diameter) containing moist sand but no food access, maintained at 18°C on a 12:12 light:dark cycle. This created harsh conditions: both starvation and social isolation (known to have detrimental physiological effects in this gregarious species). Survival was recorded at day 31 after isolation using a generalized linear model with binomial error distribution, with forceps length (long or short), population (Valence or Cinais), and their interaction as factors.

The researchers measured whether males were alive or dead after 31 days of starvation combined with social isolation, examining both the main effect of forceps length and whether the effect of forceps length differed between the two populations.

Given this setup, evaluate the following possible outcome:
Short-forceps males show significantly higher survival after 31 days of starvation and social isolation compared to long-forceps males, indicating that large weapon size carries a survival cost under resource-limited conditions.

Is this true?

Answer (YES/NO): NO